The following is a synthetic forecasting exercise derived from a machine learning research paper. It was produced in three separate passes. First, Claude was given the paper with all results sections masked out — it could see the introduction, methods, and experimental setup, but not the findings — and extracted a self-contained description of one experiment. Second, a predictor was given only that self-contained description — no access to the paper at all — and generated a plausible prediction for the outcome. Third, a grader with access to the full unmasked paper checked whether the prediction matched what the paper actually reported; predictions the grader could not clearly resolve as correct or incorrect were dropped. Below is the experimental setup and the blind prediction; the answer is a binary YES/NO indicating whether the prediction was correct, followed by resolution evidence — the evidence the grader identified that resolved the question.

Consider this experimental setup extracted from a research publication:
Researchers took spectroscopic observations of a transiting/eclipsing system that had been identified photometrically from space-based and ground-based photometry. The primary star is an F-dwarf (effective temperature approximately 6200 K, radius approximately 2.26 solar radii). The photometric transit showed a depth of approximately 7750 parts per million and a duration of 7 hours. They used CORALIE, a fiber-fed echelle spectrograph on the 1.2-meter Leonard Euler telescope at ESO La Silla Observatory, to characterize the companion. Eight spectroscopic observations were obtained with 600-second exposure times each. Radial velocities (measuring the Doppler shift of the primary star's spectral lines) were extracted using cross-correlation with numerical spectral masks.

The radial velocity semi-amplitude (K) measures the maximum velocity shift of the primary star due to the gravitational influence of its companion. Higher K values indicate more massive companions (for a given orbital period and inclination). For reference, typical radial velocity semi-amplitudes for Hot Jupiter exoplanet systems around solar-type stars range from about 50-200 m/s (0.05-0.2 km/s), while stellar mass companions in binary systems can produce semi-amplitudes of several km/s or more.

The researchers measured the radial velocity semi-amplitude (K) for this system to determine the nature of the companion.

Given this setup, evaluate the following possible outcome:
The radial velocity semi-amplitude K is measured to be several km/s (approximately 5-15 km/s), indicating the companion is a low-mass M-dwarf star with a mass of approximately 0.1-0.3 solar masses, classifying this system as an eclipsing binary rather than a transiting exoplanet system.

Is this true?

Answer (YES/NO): YES